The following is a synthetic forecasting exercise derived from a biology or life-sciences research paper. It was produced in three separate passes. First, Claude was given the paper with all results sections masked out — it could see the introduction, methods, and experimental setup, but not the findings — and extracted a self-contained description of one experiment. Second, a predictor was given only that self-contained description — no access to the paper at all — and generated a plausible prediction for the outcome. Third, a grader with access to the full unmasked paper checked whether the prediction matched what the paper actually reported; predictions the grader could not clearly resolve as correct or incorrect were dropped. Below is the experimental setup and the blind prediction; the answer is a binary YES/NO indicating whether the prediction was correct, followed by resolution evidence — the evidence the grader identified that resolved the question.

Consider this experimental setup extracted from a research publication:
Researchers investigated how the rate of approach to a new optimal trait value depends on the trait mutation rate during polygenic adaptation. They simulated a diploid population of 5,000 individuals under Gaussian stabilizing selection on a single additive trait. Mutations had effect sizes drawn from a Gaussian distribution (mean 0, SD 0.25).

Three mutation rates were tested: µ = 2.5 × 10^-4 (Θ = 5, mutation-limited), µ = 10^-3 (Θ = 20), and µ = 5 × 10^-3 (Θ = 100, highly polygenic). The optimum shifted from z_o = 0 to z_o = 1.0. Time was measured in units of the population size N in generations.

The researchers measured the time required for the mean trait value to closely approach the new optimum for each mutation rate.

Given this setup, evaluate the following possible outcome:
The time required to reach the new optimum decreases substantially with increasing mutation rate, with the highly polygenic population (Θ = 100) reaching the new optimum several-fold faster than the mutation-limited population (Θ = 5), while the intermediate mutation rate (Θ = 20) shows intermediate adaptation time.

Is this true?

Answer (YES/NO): NO